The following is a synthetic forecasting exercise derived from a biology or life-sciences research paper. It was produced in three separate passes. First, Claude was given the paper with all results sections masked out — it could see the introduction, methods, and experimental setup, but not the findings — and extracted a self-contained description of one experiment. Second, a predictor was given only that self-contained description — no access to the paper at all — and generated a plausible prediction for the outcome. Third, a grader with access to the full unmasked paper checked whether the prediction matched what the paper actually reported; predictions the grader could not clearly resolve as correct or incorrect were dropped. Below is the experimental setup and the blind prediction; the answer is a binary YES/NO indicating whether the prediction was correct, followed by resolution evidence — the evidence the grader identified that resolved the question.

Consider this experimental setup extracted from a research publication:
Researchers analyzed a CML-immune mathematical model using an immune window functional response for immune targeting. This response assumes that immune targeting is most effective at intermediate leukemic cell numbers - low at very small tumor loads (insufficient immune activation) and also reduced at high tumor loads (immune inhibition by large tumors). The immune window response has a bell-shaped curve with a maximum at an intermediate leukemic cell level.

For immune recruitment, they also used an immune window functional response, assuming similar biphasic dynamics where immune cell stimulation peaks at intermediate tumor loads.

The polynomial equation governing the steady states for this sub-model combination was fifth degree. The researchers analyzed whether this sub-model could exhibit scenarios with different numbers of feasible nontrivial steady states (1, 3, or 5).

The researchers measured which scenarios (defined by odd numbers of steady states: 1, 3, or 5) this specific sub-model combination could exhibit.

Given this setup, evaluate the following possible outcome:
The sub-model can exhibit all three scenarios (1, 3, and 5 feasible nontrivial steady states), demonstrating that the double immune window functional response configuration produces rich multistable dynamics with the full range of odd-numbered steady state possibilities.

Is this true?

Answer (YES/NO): YES